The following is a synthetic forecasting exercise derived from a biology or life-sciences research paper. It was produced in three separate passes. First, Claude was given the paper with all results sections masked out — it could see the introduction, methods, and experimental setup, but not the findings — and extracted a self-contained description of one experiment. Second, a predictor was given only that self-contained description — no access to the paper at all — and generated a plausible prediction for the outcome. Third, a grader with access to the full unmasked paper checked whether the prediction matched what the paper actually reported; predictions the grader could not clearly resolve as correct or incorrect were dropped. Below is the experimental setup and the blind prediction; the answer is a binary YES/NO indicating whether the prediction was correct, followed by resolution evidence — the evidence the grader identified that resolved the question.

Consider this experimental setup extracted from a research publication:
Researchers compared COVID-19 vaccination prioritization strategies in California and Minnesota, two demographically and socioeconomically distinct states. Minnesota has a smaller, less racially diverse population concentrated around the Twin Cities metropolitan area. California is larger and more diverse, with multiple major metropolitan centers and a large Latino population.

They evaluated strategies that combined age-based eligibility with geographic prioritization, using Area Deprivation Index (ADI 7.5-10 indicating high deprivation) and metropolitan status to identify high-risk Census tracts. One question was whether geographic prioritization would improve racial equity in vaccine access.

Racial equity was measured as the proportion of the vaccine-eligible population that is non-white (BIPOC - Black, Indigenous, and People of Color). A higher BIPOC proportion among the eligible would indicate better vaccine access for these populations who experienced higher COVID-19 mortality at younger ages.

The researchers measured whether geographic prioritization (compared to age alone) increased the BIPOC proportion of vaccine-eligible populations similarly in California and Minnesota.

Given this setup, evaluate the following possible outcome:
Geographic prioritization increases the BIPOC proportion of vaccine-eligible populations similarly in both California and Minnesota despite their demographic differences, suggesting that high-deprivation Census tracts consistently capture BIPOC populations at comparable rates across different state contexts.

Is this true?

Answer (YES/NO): NO